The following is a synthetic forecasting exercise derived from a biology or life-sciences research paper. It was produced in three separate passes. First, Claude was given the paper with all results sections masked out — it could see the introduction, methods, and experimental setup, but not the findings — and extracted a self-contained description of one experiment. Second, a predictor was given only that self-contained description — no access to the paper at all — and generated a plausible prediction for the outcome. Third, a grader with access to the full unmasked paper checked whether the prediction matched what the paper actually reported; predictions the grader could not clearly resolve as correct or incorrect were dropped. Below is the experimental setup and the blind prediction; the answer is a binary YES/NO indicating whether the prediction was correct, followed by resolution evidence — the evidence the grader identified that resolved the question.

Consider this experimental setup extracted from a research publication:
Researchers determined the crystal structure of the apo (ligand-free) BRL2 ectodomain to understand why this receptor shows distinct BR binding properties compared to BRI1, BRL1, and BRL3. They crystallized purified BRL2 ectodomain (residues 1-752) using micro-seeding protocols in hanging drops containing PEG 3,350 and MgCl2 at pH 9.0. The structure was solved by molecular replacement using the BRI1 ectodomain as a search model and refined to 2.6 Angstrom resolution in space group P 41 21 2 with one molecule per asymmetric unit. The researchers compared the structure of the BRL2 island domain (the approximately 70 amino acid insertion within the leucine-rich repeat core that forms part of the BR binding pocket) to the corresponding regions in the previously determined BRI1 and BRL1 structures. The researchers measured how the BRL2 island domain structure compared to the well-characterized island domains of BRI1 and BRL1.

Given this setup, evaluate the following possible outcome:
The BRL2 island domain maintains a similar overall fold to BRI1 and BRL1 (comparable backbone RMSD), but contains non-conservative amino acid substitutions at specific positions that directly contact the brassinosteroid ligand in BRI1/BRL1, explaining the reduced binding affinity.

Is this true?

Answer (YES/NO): NO